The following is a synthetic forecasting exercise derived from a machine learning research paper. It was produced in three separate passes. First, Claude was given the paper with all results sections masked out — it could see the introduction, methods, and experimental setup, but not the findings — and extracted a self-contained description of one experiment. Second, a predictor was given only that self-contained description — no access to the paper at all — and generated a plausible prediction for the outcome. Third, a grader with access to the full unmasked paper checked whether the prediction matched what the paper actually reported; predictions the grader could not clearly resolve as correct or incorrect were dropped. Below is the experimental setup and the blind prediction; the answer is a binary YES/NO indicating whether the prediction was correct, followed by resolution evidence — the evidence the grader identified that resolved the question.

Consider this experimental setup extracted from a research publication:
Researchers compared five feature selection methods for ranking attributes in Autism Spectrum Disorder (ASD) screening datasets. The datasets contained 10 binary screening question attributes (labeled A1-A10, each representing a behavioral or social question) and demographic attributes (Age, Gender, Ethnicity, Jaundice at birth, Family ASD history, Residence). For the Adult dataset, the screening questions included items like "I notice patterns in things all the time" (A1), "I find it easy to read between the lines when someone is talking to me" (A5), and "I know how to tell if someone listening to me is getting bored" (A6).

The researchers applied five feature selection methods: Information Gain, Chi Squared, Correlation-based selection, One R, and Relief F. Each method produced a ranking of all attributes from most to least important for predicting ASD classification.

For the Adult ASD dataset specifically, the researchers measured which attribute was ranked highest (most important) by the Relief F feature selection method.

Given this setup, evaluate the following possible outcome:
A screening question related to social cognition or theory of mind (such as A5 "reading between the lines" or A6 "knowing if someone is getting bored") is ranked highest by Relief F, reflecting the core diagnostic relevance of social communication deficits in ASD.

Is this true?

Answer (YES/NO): YES